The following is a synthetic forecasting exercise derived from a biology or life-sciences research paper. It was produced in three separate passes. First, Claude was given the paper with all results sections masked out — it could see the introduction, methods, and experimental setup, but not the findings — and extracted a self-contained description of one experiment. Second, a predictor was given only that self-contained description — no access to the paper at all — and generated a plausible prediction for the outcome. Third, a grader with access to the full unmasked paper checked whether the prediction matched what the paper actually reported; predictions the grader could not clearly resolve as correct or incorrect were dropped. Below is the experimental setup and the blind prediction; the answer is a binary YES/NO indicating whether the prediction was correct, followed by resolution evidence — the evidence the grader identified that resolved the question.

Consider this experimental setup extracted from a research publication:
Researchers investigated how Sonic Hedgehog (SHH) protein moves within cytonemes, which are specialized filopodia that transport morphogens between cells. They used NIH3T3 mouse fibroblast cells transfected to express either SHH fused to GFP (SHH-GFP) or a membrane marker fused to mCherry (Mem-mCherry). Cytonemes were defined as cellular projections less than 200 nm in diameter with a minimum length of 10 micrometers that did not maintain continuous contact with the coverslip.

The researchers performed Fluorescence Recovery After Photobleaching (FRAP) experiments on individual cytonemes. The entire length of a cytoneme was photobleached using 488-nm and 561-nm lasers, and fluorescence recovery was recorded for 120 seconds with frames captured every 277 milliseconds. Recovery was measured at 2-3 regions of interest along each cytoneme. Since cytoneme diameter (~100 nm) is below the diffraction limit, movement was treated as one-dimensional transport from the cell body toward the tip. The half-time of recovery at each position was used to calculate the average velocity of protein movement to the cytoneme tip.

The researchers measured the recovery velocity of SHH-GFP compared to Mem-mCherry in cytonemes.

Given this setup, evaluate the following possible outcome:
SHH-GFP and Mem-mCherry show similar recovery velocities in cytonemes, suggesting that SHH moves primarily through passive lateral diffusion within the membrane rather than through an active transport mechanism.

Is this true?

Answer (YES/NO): NO